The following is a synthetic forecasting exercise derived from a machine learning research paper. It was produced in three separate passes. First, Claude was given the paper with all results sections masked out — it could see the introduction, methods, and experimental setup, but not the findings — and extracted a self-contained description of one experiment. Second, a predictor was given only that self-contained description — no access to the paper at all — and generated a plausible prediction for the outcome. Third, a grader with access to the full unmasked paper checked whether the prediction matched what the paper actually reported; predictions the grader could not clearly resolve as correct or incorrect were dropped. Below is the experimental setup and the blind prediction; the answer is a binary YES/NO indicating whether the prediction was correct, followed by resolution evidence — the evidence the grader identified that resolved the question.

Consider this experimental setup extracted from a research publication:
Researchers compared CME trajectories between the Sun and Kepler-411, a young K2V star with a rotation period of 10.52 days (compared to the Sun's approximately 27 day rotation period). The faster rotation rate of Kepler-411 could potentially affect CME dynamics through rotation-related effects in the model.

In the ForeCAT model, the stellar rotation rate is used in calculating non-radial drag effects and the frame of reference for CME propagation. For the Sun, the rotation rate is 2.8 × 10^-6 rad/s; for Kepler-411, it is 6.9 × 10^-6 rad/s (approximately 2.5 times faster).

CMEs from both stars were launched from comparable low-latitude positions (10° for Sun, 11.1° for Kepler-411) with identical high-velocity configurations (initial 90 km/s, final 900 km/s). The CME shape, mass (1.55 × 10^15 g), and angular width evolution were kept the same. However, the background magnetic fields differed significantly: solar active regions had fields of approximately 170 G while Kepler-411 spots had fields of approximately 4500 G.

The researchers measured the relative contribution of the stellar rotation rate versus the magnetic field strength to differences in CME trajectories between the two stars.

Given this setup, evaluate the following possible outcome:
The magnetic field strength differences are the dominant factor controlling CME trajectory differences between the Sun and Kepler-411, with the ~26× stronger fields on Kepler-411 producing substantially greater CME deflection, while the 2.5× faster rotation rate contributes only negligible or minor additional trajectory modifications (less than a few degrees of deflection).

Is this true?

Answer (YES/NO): YES